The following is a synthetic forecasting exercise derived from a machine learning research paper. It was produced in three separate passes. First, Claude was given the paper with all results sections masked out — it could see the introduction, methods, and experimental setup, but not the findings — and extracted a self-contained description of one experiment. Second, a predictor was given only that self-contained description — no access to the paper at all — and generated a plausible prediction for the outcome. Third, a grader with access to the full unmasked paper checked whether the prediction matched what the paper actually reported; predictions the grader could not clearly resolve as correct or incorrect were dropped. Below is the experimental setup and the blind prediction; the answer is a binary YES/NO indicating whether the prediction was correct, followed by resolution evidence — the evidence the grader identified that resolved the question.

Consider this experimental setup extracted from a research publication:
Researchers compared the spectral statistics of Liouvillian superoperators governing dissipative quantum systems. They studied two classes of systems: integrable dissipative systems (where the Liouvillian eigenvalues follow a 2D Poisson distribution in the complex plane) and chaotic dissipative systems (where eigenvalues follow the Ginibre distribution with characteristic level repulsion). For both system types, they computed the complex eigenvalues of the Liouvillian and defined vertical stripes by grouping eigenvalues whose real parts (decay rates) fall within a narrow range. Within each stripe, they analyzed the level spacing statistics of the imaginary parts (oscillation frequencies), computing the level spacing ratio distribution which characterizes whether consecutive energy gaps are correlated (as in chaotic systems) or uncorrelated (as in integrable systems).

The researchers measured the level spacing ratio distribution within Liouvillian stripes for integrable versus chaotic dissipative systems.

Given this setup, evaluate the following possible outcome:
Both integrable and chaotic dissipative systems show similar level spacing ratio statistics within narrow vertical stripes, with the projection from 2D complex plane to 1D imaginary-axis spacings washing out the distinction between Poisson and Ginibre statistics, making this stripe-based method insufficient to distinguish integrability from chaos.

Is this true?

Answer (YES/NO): NO